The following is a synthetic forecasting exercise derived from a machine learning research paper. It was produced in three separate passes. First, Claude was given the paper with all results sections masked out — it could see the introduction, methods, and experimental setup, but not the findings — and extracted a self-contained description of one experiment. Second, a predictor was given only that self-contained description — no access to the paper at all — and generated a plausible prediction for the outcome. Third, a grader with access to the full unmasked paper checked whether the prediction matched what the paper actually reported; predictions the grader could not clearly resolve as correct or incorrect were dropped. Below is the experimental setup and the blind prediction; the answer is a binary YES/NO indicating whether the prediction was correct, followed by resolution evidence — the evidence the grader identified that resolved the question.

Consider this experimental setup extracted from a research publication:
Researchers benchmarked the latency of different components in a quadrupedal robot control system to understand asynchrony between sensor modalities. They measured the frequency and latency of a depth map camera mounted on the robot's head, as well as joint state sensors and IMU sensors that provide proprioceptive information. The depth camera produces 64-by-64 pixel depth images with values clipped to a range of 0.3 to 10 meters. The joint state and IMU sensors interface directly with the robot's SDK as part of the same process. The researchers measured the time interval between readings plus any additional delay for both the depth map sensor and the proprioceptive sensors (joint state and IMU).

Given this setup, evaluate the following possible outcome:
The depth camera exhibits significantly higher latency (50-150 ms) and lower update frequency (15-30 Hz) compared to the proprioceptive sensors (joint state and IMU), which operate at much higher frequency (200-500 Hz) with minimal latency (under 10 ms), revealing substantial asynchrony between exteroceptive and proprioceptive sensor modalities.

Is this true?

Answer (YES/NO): NO